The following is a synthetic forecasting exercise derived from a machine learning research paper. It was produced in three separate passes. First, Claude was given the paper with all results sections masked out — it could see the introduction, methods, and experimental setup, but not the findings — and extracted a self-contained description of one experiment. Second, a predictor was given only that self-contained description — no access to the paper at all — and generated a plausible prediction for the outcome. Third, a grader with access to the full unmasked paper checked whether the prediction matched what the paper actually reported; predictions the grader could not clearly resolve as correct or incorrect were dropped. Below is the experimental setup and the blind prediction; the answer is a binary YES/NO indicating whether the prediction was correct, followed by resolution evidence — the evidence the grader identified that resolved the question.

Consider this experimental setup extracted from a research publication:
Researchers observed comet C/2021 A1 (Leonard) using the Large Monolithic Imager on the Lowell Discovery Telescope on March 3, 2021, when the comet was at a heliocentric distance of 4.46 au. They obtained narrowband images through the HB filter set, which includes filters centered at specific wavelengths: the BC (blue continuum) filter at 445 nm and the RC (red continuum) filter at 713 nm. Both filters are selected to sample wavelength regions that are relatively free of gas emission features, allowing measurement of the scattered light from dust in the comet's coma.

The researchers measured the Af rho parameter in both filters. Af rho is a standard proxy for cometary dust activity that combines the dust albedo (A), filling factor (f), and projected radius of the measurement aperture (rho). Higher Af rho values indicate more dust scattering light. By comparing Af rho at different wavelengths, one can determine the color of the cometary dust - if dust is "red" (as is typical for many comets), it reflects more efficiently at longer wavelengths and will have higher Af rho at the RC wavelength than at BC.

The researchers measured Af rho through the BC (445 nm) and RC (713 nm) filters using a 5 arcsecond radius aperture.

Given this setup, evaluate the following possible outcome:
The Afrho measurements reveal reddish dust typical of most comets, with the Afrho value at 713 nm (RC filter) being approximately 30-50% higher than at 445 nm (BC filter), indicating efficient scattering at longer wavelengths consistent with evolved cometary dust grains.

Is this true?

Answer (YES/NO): NO